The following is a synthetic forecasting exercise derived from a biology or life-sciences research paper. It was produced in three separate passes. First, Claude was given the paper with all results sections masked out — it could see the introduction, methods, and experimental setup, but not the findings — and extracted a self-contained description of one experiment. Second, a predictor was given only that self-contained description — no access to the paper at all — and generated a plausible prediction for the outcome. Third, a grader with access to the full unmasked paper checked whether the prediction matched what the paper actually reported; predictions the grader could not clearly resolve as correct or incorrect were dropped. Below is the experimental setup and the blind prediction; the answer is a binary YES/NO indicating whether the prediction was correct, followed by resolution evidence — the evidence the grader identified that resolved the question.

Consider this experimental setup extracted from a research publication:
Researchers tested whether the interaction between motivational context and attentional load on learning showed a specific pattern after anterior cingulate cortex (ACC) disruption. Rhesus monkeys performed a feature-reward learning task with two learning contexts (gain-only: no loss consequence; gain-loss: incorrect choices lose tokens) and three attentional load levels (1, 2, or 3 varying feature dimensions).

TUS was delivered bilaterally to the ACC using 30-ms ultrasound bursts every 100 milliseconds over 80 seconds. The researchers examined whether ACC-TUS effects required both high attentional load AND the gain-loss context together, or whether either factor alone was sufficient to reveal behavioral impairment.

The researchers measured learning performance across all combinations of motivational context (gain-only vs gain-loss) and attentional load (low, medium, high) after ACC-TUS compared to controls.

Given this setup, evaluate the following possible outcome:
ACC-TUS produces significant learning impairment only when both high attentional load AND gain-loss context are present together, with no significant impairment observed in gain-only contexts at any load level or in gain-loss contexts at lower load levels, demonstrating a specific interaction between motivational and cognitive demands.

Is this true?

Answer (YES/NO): NO